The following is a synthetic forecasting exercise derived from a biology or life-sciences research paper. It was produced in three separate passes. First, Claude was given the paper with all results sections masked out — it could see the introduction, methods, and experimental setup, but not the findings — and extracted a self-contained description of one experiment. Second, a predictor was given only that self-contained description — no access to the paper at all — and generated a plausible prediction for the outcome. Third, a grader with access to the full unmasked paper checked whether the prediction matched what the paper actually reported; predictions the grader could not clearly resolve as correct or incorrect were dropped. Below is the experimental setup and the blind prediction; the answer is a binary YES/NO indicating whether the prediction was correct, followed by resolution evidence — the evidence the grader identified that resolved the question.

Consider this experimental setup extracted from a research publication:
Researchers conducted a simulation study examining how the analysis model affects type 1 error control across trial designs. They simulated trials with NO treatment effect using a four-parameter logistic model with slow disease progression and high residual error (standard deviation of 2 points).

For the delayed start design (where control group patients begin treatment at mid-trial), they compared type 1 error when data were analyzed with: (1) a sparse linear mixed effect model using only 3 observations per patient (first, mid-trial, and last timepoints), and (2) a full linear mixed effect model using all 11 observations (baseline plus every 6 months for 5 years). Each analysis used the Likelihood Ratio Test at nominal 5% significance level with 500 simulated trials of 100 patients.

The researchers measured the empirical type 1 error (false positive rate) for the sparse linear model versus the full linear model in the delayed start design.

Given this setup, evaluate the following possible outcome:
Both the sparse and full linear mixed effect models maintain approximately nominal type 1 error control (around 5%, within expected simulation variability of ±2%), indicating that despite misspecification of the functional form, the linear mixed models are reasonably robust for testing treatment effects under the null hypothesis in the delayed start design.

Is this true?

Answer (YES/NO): NO